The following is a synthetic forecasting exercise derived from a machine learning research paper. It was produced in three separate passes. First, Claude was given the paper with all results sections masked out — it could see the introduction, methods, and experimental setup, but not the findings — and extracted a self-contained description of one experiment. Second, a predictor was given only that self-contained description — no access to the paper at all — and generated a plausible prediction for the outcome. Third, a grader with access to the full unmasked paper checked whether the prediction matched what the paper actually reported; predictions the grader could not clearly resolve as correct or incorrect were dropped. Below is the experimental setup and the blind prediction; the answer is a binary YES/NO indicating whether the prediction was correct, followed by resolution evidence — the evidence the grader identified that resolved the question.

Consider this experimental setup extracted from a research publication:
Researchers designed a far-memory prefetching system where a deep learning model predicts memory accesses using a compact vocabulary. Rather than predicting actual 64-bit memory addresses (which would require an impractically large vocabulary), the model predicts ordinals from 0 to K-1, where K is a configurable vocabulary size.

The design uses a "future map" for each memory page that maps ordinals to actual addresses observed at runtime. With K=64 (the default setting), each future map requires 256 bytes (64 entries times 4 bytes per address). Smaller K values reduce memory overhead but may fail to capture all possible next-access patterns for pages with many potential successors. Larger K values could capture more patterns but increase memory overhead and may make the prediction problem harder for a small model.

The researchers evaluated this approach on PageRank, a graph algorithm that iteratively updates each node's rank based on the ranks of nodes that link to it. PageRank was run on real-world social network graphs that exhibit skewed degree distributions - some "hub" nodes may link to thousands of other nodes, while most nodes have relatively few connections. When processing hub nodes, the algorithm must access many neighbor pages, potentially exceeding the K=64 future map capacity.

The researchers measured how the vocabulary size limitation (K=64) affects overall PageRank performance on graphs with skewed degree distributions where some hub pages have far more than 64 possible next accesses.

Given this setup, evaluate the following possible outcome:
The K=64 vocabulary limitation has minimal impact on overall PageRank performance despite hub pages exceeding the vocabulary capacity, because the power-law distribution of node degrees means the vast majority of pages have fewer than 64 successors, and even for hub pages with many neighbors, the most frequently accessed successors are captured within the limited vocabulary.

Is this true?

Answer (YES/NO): YES